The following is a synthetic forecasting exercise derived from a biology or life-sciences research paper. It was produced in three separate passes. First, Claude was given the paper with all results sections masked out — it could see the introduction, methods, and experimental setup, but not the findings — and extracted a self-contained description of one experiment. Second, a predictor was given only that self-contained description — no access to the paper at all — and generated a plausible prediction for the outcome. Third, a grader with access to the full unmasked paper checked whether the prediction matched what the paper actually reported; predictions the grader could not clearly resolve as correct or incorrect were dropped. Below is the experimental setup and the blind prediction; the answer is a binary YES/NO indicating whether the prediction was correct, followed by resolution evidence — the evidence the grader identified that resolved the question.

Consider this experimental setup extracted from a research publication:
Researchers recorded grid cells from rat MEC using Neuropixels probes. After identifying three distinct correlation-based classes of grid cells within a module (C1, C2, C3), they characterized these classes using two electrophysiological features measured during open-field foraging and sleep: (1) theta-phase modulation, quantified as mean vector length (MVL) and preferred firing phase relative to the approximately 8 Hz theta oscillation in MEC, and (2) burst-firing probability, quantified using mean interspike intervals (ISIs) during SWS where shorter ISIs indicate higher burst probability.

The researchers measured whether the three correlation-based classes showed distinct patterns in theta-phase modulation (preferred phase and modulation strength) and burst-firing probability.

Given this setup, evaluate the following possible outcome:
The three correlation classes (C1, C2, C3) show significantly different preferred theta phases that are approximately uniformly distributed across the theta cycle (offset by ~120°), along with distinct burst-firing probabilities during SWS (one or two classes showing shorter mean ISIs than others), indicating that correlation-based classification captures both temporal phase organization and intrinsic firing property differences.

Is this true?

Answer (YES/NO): NO